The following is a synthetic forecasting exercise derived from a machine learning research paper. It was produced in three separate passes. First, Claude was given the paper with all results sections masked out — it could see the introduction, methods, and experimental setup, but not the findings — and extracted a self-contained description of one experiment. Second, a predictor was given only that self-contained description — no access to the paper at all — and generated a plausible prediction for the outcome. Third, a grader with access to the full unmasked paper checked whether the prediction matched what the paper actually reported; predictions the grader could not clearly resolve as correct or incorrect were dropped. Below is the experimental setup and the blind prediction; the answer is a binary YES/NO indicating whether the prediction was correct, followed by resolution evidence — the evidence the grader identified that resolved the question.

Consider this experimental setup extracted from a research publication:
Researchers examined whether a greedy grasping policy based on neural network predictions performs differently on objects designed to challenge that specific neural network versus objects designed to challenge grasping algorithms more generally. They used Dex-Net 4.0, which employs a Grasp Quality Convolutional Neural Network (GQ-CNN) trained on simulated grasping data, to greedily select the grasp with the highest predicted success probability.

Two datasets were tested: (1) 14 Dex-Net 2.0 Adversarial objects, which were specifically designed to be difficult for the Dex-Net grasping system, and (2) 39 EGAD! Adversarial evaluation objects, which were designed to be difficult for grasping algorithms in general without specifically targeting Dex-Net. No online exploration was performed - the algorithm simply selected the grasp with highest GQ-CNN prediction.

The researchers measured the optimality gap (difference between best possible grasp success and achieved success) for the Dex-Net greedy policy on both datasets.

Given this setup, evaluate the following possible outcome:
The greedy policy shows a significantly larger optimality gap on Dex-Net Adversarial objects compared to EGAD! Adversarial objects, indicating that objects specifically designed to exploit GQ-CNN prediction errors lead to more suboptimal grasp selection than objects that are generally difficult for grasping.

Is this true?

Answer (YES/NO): NO